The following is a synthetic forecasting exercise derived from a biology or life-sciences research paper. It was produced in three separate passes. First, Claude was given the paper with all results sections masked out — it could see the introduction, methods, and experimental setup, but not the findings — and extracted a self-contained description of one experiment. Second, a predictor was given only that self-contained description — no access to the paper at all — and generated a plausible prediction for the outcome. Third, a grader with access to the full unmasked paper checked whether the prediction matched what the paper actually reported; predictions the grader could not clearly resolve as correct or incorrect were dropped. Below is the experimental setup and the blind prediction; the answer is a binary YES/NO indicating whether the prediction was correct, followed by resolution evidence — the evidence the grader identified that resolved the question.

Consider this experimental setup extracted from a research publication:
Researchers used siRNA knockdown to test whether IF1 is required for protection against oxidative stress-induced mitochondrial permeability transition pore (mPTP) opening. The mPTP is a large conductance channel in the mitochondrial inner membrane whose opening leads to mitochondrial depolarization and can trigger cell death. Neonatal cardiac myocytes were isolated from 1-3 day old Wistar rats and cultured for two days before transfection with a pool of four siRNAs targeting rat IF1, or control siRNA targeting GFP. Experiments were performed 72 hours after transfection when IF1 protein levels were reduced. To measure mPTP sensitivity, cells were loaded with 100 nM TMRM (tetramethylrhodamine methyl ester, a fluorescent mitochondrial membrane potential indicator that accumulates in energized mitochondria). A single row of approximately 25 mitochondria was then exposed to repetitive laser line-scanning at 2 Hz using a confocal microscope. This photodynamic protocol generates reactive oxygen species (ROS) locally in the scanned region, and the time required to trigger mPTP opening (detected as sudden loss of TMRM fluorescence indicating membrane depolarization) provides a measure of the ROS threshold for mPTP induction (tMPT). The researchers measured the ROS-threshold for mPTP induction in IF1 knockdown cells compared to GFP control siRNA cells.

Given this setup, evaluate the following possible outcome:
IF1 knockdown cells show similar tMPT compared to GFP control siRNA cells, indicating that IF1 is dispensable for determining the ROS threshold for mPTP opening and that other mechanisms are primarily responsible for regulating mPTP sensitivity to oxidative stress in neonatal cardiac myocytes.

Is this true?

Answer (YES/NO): NO